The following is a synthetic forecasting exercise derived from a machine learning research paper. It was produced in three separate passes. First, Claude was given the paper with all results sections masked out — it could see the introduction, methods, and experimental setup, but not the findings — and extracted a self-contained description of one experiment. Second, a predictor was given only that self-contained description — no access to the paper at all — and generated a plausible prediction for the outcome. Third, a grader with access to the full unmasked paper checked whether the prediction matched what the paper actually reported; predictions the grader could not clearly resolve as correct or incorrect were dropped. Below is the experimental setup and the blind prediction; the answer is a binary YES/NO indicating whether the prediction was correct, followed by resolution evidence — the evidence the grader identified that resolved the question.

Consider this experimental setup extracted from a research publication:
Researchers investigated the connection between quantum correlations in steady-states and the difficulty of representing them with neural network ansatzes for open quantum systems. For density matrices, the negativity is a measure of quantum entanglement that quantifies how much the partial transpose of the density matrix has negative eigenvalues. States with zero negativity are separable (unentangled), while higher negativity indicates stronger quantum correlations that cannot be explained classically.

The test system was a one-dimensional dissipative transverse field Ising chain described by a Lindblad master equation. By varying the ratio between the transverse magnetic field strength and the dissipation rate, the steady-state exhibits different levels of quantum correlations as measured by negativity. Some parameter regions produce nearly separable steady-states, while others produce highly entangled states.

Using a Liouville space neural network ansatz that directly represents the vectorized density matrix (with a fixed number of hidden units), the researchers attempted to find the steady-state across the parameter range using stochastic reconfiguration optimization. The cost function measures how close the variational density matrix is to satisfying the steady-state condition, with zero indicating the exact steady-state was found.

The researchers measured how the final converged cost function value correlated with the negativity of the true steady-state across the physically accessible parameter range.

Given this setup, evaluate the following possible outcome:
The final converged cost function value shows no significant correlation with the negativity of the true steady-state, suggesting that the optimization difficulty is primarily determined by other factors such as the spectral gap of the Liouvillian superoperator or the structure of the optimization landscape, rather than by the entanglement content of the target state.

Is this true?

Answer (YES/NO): NO